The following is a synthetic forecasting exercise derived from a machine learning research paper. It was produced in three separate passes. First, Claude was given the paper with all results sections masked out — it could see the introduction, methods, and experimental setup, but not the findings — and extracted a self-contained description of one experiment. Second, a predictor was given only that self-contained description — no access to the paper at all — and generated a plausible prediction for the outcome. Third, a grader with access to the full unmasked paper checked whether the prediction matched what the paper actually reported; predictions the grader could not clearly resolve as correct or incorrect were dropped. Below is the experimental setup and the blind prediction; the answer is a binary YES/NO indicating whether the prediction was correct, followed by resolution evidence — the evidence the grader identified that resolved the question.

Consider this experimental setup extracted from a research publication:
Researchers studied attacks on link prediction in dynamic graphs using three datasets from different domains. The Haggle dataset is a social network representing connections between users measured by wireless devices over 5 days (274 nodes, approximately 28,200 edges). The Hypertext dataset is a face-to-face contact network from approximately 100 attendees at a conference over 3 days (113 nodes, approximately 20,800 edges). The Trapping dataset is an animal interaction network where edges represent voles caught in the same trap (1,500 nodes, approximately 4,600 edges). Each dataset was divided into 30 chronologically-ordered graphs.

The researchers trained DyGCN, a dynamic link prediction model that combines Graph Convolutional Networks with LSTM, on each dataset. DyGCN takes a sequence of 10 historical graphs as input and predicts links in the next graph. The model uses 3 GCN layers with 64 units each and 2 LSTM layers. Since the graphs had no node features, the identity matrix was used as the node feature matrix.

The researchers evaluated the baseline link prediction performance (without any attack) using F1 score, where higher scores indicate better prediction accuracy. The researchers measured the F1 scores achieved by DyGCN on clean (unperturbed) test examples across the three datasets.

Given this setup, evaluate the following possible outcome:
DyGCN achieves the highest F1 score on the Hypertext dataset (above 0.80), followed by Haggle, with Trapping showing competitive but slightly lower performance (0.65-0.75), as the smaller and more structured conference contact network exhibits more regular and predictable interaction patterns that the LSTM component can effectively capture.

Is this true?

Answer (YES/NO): NO